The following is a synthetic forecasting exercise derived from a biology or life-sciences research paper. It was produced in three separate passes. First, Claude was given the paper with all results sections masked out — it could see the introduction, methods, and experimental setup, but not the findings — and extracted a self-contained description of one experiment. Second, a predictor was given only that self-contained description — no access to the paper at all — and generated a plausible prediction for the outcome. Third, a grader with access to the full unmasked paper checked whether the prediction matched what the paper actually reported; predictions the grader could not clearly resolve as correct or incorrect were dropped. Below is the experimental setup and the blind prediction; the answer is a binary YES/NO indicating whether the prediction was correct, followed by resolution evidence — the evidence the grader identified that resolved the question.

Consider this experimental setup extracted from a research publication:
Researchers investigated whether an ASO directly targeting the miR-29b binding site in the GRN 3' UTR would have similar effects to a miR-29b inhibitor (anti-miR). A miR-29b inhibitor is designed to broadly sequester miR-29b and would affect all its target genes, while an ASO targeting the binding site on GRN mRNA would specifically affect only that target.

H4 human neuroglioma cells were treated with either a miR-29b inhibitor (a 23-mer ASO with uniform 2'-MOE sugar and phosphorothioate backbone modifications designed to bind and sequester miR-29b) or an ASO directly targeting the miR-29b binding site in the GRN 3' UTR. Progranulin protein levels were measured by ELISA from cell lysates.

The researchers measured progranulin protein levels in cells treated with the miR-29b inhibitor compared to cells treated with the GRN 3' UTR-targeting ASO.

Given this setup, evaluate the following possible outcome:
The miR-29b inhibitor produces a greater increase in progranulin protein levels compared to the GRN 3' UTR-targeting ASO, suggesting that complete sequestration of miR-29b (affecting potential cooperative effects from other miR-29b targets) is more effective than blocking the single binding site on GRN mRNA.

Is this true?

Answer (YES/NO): NO